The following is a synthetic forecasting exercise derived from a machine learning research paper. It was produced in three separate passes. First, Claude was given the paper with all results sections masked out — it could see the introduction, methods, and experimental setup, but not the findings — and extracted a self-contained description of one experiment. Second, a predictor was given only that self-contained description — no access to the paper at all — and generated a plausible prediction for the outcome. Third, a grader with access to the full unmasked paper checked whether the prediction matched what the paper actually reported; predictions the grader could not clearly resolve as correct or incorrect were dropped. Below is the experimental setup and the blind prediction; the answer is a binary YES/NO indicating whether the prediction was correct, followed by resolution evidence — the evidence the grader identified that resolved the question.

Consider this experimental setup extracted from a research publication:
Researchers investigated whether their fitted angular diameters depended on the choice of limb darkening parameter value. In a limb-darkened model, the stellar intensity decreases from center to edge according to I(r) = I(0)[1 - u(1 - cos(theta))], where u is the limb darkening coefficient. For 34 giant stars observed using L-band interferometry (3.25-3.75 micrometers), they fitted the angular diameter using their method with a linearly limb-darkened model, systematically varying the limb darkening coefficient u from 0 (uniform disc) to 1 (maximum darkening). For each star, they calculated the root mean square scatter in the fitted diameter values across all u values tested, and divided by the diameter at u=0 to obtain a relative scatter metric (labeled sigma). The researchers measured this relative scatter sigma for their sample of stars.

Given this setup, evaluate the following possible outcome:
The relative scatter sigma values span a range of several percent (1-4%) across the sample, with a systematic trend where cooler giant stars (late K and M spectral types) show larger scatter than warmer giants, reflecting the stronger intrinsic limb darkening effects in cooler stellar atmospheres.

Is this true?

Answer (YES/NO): NO